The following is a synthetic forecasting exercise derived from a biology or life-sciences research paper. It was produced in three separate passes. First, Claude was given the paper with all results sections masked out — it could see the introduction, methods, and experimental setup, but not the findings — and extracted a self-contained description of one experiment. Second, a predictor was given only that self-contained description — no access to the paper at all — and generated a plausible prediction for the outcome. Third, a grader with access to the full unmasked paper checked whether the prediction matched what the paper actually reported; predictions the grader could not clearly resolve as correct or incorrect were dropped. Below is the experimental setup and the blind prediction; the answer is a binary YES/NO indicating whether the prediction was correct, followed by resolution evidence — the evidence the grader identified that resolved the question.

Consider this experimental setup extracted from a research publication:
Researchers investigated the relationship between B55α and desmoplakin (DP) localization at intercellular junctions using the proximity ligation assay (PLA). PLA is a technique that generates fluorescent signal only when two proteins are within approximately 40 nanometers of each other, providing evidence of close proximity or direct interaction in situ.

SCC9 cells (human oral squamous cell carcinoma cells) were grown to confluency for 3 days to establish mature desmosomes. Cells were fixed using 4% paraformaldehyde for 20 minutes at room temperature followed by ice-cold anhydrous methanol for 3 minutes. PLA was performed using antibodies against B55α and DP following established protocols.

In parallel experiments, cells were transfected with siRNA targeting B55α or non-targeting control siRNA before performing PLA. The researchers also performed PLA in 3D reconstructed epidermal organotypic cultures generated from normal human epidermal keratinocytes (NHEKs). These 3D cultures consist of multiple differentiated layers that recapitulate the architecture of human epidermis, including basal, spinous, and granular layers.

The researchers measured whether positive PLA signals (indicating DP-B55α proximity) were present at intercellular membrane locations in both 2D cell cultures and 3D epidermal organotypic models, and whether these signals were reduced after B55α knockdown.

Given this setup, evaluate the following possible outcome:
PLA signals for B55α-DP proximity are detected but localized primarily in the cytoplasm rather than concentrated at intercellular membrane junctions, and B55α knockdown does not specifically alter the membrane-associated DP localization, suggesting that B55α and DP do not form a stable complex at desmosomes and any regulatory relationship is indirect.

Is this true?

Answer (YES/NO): NO